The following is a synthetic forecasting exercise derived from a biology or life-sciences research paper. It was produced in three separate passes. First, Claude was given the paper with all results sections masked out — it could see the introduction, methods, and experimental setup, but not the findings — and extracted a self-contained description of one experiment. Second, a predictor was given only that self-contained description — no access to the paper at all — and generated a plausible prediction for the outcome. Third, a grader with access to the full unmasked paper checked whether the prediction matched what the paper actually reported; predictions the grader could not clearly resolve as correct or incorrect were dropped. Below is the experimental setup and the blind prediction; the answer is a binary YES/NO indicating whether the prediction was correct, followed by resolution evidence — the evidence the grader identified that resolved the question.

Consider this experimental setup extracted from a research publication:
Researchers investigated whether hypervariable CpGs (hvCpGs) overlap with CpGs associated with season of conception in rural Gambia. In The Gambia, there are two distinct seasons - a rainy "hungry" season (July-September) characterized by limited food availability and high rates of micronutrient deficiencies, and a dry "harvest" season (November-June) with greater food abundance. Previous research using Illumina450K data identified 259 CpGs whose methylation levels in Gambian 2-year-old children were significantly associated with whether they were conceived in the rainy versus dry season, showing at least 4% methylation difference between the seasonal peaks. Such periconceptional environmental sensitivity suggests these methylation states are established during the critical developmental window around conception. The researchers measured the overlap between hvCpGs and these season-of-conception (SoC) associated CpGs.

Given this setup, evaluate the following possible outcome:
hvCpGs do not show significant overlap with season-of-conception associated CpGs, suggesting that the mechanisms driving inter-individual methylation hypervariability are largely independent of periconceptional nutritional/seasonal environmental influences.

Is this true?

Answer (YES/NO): NO